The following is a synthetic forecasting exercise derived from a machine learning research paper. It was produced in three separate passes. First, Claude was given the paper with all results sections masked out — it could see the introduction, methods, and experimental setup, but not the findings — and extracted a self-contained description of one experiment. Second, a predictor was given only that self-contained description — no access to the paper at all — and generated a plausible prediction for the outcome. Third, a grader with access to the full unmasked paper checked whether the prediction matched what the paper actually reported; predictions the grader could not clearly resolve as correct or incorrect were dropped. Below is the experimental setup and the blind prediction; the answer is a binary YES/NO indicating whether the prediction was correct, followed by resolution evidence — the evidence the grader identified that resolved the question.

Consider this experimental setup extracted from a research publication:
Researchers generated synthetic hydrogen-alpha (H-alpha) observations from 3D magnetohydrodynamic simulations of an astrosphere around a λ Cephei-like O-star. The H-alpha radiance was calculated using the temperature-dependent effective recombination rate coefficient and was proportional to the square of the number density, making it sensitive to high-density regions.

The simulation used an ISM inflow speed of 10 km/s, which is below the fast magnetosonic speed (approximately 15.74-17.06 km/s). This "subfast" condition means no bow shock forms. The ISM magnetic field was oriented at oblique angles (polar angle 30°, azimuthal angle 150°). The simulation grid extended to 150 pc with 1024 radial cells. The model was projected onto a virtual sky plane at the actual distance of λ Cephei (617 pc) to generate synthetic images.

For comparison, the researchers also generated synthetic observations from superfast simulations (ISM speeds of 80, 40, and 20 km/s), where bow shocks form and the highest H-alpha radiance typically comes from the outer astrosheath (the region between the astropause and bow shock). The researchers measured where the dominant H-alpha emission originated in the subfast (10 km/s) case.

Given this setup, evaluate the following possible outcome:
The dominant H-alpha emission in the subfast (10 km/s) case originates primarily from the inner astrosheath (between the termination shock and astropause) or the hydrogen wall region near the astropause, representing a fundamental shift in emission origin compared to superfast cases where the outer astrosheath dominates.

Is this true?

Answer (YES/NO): NO